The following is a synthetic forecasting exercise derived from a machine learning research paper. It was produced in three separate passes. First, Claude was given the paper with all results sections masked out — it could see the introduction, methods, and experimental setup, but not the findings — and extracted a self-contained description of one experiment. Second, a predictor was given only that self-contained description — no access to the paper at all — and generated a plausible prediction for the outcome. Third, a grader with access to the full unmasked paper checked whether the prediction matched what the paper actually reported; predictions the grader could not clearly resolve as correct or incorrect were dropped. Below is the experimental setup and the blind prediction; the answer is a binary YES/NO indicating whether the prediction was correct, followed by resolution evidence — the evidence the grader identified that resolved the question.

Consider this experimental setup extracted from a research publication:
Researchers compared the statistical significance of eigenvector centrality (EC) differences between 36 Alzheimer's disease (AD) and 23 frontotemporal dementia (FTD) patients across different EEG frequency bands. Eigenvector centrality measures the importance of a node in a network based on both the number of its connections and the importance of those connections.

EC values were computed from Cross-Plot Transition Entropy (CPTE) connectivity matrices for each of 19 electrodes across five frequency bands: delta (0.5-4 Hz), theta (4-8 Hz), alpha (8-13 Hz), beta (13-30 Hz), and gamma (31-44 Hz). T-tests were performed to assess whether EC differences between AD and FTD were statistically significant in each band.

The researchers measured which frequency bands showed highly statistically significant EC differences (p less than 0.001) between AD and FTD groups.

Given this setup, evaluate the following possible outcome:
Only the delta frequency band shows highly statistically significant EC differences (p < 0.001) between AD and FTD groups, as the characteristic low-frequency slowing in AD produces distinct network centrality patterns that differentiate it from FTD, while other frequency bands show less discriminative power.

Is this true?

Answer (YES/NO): NO